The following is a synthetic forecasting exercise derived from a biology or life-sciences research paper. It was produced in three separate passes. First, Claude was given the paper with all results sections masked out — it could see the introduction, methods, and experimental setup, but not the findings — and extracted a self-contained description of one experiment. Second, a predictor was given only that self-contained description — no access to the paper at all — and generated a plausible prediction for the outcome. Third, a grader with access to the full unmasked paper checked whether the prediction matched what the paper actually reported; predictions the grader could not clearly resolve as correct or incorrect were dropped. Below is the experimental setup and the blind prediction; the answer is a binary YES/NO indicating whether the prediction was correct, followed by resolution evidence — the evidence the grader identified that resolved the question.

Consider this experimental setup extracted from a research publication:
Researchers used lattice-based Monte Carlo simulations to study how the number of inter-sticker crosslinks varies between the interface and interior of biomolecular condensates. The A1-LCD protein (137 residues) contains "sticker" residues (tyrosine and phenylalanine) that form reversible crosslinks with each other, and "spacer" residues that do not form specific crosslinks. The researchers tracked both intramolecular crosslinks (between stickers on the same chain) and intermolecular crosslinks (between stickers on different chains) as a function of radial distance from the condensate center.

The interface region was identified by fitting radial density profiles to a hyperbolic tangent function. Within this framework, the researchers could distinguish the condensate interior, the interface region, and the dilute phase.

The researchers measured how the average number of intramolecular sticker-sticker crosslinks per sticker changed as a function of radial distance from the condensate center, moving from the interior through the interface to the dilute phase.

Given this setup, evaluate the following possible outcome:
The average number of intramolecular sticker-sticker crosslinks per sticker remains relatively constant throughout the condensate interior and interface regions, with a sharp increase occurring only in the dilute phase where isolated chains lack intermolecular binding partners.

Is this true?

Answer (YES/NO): NO